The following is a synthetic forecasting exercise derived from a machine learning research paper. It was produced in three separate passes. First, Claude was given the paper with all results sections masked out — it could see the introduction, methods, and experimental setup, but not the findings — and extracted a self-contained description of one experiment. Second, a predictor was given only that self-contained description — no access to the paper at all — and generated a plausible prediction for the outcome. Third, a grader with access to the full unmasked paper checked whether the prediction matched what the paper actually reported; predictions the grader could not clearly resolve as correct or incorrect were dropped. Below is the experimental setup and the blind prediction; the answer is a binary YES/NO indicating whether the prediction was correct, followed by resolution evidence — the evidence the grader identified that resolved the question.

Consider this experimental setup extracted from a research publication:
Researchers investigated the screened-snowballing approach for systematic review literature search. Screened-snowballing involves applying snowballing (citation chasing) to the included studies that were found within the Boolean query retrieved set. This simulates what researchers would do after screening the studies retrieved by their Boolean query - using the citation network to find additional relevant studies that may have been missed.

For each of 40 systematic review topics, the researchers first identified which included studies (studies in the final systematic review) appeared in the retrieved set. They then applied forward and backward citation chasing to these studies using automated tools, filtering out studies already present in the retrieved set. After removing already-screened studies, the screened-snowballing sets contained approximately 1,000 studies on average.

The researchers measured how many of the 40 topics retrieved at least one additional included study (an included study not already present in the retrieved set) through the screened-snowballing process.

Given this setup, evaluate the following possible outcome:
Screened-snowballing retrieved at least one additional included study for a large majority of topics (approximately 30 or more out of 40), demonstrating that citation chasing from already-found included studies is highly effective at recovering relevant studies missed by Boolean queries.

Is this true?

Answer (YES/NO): YES